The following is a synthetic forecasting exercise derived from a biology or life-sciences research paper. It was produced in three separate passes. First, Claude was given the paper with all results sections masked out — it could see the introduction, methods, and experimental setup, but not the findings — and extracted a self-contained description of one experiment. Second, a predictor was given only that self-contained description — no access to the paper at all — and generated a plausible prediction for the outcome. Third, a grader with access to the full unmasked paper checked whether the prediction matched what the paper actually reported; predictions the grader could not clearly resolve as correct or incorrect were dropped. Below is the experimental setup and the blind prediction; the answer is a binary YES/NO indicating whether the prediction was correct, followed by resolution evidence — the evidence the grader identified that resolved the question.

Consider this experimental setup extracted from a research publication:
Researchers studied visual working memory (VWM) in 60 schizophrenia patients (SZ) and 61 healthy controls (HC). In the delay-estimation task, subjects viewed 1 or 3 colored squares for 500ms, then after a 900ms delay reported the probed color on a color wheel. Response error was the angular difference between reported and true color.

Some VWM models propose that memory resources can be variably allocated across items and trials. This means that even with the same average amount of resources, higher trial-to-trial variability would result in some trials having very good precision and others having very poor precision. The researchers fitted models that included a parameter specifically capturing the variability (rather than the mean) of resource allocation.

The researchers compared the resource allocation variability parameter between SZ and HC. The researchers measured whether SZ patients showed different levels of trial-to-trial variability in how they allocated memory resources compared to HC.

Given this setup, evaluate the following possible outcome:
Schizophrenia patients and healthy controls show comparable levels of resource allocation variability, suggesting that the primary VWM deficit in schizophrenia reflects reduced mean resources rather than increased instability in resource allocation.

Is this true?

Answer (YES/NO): NO